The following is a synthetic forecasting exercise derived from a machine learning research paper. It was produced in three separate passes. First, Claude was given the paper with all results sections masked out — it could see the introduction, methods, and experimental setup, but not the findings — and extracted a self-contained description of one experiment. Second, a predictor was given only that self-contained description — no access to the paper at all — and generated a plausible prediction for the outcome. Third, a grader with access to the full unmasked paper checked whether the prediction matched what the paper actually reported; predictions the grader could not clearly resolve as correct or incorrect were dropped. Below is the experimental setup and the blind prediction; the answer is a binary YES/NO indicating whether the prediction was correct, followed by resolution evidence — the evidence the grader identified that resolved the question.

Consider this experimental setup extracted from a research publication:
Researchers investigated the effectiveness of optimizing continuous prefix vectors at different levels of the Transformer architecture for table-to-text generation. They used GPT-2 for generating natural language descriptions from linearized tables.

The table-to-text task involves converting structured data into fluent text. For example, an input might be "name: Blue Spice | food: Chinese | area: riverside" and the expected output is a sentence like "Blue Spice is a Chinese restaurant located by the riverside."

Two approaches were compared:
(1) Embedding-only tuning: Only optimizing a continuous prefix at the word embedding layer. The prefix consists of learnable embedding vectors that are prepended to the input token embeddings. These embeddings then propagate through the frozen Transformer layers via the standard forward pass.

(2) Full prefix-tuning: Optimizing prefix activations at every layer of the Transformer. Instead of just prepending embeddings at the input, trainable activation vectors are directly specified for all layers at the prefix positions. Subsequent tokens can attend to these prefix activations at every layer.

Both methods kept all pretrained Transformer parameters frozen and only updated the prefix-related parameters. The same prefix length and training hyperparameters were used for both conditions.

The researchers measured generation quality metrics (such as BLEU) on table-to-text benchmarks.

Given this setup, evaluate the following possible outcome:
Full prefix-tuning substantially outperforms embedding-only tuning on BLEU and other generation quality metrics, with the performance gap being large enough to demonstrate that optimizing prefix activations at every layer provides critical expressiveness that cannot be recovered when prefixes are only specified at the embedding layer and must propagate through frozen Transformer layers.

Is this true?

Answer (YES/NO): YES